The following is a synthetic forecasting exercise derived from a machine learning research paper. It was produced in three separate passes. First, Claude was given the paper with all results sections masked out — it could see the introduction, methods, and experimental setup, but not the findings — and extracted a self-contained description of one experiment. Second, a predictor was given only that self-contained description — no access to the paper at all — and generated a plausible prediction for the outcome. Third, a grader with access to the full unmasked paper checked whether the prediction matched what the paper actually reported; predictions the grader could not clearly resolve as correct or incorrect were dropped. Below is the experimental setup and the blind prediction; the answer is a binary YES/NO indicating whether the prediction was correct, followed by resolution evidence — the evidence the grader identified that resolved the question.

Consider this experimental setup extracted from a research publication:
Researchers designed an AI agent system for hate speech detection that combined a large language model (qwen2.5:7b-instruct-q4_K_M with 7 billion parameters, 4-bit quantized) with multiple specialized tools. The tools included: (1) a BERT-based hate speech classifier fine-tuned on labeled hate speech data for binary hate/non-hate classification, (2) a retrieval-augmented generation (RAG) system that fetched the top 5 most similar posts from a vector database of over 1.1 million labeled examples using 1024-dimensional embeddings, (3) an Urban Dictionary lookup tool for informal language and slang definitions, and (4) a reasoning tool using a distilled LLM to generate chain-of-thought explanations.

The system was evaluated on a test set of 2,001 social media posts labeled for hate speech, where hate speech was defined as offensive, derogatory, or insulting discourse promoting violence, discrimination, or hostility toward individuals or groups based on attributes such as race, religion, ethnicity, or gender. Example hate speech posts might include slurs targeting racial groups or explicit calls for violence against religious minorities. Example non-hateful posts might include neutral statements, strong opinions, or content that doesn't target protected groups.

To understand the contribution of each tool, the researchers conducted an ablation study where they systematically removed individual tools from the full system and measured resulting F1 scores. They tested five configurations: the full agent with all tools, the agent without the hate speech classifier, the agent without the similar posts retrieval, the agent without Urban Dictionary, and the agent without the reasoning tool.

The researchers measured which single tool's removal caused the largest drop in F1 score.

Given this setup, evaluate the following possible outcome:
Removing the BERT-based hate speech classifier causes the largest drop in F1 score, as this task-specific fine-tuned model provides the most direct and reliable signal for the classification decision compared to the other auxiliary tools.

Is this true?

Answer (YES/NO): YES